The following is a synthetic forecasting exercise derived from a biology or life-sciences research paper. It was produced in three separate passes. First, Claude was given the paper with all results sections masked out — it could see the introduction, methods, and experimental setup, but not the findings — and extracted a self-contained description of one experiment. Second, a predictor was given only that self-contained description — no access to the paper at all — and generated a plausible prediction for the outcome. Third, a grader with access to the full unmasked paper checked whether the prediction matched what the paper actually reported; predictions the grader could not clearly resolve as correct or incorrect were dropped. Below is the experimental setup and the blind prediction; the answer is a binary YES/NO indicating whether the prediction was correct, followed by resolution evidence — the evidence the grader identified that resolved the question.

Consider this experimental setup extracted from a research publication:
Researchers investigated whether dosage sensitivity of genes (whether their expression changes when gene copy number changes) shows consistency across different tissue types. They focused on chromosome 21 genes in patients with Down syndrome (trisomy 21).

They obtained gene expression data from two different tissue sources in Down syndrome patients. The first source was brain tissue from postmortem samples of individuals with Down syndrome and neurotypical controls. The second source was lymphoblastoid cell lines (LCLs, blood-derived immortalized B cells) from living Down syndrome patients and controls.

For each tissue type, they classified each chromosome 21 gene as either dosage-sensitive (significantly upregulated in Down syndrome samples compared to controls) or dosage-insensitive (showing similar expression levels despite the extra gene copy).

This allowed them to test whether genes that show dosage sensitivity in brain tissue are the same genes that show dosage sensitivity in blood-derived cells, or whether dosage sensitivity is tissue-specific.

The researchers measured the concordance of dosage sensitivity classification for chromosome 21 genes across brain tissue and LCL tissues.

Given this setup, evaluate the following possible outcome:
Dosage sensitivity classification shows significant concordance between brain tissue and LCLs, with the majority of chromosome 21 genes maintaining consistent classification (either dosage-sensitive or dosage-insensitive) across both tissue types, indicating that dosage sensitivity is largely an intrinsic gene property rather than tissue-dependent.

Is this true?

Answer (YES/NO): NO